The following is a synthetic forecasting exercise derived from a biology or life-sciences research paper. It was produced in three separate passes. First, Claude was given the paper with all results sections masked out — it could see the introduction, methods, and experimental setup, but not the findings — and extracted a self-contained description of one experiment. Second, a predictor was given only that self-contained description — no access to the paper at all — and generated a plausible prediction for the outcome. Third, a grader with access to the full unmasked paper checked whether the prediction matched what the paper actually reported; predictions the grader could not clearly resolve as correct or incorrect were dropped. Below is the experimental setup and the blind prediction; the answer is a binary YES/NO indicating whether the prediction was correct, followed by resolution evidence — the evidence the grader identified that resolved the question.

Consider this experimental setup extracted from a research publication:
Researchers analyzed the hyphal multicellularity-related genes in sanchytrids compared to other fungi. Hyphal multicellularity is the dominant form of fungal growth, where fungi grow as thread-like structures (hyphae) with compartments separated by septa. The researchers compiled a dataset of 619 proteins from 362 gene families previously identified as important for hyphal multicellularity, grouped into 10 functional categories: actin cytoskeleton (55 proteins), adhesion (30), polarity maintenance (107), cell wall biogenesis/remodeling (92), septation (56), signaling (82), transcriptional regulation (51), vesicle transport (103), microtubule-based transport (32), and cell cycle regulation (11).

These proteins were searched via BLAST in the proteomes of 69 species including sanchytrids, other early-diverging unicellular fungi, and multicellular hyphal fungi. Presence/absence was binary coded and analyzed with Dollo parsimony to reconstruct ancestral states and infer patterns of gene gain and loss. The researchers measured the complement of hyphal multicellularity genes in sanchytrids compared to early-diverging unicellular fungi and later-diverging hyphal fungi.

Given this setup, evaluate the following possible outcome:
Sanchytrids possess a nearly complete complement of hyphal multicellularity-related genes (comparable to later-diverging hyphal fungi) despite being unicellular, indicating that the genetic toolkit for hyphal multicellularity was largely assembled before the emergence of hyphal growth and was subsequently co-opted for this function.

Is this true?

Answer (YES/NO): NO